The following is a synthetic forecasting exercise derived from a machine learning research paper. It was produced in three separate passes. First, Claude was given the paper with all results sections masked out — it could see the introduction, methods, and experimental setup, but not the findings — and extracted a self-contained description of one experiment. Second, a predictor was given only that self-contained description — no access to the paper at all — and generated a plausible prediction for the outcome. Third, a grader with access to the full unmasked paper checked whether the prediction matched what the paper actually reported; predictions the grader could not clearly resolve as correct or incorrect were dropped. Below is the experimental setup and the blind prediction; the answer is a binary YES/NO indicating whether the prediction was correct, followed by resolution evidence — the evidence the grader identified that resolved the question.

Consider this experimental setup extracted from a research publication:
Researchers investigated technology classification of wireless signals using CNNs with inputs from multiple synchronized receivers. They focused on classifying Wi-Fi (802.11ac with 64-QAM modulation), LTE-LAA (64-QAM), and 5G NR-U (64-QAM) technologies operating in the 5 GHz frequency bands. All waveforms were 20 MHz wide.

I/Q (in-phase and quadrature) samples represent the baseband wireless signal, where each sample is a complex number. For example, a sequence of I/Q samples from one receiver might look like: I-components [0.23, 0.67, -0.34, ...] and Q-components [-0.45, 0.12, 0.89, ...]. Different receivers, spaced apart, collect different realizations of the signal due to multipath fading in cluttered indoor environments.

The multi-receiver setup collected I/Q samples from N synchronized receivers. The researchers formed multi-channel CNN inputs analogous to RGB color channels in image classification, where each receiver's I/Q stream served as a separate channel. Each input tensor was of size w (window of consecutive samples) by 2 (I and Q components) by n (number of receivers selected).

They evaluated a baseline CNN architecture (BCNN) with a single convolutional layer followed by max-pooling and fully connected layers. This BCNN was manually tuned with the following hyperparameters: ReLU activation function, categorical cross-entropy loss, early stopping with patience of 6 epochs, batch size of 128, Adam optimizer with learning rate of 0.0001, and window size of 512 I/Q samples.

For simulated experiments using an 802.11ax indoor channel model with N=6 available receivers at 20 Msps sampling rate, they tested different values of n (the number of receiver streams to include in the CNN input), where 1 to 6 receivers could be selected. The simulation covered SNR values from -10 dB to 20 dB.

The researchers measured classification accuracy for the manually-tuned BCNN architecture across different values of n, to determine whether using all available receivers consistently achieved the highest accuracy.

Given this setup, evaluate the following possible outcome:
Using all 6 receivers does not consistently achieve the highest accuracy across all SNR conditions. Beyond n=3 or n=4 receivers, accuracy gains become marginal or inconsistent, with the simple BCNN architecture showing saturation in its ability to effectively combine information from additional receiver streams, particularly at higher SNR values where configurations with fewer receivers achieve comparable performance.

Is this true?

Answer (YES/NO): NO